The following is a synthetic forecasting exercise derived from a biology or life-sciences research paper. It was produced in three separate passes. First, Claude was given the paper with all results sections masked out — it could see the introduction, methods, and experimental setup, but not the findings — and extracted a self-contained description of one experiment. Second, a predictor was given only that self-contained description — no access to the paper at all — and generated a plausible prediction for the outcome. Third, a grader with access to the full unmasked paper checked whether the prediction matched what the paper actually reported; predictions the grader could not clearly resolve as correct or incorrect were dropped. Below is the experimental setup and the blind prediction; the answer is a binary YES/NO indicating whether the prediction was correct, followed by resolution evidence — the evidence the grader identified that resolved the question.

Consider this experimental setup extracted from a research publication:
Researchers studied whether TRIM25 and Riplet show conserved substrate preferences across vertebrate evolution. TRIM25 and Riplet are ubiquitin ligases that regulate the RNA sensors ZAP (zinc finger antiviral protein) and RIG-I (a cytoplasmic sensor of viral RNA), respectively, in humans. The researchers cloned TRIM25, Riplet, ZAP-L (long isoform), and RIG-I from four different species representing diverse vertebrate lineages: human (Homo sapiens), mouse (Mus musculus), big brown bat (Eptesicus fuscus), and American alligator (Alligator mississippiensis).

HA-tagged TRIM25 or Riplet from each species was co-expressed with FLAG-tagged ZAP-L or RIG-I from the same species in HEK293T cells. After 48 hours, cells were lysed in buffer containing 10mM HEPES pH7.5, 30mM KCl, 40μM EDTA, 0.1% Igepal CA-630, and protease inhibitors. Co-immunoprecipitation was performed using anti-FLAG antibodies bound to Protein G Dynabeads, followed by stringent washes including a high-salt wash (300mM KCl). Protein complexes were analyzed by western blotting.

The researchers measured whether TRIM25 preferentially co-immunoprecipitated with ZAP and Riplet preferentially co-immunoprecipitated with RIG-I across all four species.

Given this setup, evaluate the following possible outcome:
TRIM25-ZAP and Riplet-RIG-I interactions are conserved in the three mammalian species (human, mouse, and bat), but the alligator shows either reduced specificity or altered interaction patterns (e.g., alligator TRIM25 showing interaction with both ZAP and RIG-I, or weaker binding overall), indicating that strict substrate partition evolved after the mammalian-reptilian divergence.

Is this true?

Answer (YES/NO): NO